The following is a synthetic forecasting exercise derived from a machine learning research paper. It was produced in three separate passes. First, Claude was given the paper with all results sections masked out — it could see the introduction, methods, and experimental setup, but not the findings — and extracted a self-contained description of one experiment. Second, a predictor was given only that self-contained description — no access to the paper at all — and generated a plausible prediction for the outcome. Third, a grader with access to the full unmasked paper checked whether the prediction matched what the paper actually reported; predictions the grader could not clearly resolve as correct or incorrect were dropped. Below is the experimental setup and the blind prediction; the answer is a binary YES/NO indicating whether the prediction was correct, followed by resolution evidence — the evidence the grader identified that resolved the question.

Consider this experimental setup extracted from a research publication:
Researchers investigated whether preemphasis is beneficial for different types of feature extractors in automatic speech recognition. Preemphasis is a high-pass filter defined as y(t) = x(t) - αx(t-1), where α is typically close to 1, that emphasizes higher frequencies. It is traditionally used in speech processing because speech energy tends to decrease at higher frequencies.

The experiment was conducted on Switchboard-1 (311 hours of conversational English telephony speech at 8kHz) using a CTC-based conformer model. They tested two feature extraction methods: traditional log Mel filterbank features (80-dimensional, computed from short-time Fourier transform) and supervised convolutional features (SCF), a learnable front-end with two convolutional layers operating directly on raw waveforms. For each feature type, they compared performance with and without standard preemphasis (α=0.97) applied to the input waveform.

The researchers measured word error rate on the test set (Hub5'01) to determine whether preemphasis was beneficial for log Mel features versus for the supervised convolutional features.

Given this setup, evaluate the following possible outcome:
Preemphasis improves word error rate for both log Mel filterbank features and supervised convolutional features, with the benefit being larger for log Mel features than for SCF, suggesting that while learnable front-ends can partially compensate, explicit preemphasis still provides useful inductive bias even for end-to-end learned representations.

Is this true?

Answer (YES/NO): NO